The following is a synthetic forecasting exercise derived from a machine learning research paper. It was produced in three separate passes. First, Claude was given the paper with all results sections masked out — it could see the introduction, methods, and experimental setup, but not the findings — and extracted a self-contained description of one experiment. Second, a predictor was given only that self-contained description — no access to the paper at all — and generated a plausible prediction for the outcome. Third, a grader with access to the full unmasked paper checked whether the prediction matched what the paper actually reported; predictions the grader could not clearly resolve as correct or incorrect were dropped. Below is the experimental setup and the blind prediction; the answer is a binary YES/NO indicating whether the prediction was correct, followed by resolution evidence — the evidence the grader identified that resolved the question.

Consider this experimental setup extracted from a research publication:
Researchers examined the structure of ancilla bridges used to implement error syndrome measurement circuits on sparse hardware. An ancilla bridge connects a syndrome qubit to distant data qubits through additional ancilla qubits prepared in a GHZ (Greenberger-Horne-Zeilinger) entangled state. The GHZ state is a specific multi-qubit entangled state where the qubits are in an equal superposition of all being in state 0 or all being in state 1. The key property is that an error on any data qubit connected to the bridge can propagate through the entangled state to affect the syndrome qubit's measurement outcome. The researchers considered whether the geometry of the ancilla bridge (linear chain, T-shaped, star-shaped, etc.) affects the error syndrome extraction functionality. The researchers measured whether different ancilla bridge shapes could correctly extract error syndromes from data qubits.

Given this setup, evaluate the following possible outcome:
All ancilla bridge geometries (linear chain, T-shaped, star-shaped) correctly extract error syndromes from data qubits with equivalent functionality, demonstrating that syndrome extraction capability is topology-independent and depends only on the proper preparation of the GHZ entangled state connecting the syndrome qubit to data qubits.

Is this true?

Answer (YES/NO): YES